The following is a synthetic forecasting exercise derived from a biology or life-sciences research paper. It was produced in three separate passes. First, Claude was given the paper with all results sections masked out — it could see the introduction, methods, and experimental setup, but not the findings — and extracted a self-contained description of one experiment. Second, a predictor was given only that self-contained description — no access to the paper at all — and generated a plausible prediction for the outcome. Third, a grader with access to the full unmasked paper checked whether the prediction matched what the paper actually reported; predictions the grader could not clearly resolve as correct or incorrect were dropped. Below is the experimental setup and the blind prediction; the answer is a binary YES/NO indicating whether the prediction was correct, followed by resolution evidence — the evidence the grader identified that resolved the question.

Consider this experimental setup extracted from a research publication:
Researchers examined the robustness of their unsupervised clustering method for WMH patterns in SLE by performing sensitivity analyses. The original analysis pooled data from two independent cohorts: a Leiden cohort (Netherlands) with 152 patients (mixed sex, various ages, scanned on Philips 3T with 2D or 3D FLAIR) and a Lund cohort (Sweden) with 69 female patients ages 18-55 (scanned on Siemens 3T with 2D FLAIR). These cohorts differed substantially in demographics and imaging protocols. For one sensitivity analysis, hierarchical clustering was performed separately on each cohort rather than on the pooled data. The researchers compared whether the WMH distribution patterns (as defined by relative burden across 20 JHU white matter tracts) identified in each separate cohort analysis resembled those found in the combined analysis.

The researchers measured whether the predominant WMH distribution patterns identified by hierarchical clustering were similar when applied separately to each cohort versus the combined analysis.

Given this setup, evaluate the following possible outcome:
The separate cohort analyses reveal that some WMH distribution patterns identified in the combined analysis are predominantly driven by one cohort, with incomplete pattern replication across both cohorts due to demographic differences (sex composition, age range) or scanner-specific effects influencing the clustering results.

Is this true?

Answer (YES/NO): NO